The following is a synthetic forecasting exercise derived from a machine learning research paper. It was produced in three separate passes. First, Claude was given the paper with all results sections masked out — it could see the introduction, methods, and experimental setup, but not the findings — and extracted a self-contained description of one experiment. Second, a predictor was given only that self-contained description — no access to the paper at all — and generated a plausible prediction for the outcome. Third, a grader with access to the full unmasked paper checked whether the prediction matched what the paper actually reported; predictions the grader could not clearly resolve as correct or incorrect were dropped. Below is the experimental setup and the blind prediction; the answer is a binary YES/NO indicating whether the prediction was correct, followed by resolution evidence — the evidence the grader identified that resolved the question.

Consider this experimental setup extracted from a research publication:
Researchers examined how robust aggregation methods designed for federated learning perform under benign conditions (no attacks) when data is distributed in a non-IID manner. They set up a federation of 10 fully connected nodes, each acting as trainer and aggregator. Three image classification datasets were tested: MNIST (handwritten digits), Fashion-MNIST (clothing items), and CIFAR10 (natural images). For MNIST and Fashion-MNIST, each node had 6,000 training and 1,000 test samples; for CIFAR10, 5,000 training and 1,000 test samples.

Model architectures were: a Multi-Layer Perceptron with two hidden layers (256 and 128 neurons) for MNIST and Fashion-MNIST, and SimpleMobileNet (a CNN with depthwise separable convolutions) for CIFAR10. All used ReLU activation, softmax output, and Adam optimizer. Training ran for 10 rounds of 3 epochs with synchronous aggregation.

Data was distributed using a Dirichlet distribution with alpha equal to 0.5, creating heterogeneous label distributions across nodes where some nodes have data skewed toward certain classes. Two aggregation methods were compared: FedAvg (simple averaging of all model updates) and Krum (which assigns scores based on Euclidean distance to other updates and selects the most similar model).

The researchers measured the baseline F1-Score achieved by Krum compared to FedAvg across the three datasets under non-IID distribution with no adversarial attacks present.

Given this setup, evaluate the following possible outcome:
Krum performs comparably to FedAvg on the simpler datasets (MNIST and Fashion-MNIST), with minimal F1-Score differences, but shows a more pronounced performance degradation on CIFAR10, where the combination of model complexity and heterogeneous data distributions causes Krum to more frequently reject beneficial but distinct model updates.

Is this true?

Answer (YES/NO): NO